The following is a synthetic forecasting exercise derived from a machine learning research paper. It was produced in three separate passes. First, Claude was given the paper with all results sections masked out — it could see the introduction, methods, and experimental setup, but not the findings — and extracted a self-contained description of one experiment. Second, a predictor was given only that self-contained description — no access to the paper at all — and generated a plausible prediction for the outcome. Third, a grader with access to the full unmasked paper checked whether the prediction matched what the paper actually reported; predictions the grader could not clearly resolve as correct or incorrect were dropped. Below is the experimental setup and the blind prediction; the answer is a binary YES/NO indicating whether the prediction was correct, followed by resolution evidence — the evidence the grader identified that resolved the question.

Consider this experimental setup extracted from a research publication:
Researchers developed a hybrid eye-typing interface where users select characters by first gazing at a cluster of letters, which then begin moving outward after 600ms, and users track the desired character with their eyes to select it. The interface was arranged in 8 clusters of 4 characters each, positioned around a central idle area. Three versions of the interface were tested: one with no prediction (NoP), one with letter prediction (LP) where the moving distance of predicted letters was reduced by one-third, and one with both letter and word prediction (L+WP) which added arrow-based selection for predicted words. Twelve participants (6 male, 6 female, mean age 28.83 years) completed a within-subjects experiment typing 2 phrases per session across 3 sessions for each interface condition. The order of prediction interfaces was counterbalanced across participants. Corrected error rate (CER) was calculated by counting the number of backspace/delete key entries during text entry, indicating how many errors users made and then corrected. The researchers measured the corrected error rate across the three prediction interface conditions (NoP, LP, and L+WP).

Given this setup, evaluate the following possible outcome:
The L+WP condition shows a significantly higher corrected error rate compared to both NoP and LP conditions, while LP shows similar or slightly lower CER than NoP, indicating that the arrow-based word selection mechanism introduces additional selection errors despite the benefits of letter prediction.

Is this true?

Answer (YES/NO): NO